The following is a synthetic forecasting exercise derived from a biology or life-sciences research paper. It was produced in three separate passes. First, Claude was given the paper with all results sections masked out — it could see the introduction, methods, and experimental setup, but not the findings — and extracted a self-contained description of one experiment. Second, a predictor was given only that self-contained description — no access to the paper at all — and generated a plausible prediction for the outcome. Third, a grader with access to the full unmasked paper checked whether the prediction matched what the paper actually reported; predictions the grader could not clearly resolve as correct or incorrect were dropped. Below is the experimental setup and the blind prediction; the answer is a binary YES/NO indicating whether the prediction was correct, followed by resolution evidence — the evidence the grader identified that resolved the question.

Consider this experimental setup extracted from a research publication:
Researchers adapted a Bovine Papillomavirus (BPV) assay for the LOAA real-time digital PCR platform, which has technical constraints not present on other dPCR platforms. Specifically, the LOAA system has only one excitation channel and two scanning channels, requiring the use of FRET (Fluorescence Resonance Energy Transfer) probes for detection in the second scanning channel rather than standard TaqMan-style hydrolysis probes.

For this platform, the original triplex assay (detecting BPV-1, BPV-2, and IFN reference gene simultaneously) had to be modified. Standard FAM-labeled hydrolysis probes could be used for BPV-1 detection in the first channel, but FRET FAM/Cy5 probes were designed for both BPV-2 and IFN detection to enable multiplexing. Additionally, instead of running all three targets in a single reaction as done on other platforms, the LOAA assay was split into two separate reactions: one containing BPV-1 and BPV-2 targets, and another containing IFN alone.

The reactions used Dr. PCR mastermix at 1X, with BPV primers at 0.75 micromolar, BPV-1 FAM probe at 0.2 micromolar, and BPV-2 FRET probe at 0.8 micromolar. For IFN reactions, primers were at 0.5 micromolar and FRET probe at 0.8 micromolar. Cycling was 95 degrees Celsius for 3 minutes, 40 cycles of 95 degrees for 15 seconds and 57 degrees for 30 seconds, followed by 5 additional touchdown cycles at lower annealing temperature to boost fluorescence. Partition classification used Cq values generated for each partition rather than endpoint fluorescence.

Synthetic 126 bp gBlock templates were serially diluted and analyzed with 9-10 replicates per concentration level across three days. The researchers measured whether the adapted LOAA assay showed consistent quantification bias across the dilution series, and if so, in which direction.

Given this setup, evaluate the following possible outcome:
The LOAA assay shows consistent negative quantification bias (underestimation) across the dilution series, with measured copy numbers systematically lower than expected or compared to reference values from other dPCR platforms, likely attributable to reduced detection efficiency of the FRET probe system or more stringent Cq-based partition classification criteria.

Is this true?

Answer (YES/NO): YES